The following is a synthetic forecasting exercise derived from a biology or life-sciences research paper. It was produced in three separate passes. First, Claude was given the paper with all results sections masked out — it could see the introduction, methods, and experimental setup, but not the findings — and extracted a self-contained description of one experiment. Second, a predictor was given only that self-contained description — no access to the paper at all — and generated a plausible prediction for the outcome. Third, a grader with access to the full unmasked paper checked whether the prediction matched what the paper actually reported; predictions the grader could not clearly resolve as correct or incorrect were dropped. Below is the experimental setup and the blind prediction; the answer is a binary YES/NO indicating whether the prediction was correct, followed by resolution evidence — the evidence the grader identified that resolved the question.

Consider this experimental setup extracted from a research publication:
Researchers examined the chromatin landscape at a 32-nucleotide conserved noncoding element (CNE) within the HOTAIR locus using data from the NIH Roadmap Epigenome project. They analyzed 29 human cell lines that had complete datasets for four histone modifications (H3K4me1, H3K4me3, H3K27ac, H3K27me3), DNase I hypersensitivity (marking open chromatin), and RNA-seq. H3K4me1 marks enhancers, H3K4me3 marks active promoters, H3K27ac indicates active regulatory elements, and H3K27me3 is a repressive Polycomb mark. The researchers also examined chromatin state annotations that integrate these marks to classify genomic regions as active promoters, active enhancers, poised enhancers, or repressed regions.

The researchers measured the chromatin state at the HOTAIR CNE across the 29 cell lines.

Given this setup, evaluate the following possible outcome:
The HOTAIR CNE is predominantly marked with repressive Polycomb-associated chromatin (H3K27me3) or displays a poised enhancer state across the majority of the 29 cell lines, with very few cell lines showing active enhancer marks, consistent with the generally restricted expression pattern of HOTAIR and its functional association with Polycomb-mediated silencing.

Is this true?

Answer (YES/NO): NO